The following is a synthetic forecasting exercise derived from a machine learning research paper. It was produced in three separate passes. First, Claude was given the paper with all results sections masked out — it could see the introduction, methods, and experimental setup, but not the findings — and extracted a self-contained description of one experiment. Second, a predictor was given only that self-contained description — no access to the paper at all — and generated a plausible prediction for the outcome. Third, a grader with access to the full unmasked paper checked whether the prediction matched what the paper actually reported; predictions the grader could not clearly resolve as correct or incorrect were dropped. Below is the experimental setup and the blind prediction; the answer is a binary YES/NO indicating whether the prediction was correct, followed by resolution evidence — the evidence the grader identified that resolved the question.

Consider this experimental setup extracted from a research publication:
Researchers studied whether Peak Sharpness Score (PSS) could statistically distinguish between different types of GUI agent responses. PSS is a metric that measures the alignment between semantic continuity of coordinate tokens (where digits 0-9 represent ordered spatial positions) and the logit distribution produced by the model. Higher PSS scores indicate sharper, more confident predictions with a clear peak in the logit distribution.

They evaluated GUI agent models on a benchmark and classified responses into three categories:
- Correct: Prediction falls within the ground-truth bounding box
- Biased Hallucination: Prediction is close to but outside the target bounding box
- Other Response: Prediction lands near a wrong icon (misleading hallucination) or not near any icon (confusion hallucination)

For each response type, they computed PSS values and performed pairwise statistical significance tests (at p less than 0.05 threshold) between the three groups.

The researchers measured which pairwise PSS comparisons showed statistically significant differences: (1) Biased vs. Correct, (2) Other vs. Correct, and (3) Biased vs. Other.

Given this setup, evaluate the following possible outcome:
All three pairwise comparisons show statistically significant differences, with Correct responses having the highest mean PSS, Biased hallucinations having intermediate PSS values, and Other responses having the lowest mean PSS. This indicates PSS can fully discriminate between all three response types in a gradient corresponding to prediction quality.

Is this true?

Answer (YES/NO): NO